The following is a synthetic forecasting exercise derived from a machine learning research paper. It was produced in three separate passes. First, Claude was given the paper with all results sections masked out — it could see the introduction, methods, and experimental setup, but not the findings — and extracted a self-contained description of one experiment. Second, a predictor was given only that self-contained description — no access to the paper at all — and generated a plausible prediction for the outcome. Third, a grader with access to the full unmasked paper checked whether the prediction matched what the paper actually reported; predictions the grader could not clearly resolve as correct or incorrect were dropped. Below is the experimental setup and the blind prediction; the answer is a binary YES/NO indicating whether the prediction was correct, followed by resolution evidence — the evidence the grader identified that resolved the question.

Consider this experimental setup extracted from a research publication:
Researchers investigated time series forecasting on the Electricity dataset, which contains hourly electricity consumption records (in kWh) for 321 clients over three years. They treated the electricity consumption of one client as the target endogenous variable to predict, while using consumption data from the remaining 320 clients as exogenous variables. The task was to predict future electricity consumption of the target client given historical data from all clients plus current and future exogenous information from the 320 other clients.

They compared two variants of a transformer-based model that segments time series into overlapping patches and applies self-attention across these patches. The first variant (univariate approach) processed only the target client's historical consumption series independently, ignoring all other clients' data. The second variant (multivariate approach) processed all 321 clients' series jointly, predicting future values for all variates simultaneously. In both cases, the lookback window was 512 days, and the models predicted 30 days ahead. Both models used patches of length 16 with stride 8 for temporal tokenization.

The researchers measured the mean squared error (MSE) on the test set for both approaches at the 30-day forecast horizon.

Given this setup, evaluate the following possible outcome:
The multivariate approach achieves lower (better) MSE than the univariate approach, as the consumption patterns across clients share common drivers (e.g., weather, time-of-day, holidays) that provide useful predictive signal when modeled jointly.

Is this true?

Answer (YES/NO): YES